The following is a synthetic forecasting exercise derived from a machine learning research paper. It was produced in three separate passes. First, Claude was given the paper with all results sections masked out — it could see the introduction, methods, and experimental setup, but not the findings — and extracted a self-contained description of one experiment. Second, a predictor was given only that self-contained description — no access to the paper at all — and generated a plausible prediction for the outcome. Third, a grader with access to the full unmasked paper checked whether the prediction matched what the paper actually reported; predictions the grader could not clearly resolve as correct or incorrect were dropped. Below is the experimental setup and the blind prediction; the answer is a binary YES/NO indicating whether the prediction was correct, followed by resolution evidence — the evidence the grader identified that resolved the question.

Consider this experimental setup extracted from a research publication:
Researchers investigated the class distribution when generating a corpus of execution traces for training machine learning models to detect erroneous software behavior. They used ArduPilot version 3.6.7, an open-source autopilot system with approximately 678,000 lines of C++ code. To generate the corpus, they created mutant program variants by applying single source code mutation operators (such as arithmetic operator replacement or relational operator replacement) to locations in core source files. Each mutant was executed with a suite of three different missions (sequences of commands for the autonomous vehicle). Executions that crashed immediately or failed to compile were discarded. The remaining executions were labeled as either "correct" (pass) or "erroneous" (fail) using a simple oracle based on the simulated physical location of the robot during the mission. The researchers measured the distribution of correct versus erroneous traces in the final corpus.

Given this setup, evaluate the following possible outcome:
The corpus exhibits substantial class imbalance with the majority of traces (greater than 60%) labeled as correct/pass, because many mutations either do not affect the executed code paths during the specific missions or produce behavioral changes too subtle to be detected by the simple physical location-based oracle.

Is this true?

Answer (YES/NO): YES